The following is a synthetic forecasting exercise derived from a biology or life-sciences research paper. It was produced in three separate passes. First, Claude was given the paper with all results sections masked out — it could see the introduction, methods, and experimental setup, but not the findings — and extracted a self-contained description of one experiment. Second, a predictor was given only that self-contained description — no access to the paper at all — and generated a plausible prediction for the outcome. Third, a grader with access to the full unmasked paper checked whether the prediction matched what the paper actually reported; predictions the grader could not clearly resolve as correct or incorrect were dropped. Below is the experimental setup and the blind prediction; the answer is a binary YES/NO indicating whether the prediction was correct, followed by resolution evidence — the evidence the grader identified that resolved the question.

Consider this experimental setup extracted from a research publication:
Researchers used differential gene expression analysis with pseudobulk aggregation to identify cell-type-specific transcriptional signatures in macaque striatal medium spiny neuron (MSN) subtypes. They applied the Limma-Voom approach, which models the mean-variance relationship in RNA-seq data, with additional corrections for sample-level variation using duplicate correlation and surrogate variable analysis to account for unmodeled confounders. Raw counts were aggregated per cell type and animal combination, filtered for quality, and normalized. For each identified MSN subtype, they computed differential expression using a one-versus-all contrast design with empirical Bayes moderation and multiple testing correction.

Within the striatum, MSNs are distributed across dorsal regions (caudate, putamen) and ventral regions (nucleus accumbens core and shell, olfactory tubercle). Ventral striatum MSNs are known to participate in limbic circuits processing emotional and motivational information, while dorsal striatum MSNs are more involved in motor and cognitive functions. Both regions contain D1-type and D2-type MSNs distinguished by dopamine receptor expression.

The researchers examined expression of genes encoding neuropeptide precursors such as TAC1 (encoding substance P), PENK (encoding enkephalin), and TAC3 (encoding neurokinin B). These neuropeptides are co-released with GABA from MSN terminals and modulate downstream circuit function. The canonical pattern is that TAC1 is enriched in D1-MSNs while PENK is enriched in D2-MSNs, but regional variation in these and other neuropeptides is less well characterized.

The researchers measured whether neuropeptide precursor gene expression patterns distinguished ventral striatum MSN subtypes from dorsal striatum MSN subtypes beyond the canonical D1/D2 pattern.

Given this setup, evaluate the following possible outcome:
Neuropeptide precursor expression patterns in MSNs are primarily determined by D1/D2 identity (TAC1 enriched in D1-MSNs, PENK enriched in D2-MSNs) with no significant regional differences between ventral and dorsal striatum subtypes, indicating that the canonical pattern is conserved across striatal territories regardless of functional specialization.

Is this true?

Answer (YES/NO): NO